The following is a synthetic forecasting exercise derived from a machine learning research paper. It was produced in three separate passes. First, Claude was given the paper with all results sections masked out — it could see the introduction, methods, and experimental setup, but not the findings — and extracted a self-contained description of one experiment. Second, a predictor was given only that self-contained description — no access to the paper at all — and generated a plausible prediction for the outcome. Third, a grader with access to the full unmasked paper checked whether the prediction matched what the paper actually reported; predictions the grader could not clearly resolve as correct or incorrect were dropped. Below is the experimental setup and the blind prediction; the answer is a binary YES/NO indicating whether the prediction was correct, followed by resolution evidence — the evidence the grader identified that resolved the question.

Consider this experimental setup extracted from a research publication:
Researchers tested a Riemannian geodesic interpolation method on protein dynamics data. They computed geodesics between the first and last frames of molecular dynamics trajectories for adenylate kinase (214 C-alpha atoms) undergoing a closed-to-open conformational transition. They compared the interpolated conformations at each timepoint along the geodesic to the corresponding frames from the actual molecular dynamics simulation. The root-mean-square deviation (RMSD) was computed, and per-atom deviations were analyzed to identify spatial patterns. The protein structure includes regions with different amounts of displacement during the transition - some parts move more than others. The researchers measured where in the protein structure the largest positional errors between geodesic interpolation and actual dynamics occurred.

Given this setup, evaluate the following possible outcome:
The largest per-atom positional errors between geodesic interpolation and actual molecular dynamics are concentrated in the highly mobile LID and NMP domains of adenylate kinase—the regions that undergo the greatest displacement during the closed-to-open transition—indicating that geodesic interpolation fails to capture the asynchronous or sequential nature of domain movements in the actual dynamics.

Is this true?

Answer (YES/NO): NO